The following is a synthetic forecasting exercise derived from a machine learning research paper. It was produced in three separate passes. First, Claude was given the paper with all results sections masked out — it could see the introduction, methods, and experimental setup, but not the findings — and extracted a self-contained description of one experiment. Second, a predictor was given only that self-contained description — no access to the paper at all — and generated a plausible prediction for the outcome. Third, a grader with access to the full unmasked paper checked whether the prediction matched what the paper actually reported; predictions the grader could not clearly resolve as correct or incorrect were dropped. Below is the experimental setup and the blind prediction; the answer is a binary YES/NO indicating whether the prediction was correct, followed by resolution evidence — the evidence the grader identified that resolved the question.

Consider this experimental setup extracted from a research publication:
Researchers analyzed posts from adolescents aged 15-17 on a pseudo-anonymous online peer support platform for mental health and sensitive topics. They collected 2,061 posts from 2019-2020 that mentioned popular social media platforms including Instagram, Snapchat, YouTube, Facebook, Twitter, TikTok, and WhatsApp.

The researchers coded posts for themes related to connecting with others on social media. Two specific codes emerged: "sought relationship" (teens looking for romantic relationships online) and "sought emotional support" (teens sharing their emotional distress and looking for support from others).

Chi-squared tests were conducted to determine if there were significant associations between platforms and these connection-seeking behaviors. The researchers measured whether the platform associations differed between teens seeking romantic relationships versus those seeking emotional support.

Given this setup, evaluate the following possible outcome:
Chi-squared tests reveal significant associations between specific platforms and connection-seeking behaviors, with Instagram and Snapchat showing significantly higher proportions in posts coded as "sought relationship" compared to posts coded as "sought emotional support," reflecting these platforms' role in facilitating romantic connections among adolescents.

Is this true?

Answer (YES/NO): NO